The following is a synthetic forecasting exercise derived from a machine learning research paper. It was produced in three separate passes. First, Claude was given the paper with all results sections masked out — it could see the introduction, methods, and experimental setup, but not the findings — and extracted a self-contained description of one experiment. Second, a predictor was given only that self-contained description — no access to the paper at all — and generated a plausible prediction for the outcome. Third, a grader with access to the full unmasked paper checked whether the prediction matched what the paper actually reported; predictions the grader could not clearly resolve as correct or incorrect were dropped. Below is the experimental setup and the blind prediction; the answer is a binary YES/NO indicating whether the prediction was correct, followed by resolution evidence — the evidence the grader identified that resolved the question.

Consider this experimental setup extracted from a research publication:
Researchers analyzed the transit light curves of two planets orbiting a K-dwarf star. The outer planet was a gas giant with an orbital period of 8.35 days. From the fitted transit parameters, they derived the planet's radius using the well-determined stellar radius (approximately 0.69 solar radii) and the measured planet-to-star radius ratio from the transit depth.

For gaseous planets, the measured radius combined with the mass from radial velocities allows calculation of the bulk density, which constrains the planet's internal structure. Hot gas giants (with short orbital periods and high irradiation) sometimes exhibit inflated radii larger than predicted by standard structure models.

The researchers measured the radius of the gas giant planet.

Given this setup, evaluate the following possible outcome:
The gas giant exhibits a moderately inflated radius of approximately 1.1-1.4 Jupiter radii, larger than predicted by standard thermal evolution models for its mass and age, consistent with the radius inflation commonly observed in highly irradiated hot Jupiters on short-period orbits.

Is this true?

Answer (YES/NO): NO